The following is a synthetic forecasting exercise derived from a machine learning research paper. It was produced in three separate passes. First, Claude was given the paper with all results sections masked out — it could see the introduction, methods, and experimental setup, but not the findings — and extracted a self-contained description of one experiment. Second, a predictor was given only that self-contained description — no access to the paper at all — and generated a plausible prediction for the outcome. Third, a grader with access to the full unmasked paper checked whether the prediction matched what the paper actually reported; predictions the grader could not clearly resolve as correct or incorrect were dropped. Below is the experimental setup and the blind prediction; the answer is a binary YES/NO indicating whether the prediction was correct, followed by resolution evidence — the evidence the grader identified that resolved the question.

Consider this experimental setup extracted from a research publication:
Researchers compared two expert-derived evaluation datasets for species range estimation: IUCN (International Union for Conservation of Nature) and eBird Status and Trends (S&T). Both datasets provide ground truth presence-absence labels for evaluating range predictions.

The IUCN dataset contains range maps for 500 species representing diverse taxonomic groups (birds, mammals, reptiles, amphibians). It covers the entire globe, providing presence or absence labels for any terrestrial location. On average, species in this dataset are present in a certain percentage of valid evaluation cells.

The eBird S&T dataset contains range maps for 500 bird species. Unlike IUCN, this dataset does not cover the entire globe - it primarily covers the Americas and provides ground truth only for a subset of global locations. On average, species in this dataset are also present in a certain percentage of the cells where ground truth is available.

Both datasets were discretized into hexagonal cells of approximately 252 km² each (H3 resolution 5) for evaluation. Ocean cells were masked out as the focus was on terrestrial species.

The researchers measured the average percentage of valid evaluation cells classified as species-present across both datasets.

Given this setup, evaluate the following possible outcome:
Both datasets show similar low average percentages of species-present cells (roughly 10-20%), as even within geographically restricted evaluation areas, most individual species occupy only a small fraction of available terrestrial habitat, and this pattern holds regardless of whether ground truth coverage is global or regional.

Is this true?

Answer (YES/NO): NO